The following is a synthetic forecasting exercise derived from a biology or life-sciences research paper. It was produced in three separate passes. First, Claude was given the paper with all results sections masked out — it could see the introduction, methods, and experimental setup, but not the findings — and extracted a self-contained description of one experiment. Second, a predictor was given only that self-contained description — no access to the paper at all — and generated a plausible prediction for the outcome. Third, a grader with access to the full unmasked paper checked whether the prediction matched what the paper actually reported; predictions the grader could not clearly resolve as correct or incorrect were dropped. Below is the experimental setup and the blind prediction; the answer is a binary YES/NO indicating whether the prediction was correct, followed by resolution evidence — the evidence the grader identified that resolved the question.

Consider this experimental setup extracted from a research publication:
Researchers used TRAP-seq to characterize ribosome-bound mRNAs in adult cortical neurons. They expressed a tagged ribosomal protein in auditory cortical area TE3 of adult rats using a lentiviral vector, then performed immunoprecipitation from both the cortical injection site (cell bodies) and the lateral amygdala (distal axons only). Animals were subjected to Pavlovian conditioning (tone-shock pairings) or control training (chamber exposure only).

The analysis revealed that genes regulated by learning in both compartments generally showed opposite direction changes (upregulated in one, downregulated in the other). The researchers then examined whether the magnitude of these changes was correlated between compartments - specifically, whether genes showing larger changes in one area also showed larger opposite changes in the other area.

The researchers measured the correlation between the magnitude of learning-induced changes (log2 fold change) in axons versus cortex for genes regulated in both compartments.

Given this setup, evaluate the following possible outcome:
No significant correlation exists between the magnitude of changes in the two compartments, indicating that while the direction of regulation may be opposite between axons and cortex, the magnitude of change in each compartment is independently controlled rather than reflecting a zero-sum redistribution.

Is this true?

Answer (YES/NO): NO